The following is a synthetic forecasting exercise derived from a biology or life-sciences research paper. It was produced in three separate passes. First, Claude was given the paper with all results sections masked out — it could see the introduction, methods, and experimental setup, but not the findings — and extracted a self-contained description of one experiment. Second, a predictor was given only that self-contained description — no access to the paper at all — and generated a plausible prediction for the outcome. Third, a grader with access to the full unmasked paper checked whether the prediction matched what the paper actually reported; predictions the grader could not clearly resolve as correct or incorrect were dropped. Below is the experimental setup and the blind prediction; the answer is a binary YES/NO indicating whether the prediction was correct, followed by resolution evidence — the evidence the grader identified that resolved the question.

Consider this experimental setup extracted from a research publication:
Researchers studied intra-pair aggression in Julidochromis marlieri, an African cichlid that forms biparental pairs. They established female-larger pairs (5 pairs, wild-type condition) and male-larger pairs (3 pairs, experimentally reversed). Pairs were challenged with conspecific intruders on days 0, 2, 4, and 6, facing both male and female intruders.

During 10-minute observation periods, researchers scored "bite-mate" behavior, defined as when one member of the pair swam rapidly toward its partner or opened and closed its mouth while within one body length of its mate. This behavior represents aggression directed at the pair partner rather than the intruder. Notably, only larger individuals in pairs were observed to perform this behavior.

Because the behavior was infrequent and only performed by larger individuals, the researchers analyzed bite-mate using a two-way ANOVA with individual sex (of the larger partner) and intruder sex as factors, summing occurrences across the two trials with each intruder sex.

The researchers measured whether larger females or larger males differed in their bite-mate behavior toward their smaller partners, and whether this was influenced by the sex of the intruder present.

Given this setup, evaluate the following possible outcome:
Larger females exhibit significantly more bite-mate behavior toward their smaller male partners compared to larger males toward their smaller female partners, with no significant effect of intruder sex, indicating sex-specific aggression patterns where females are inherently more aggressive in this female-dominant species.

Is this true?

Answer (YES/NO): NO